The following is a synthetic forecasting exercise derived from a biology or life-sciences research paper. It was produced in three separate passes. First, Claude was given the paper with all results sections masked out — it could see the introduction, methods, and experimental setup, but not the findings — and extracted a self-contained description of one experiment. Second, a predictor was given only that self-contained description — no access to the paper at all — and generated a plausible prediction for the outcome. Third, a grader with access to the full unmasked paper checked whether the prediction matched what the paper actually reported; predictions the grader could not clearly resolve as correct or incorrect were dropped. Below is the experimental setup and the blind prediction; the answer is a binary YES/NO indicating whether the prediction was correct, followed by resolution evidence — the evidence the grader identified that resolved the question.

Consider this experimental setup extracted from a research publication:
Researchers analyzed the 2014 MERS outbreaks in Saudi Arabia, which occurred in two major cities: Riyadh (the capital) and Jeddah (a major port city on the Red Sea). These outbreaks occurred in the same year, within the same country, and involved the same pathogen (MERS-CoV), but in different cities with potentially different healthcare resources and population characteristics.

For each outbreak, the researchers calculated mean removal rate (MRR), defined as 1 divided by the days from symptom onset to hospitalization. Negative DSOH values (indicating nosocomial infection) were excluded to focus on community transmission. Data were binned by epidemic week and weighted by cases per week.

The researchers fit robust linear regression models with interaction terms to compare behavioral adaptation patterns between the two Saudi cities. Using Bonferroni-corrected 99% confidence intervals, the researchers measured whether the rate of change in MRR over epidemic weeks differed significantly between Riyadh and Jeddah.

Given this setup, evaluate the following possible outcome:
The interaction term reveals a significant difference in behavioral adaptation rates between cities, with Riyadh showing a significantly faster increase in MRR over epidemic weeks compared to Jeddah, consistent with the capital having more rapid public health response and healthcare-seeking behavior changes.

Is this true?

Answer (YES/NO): NO